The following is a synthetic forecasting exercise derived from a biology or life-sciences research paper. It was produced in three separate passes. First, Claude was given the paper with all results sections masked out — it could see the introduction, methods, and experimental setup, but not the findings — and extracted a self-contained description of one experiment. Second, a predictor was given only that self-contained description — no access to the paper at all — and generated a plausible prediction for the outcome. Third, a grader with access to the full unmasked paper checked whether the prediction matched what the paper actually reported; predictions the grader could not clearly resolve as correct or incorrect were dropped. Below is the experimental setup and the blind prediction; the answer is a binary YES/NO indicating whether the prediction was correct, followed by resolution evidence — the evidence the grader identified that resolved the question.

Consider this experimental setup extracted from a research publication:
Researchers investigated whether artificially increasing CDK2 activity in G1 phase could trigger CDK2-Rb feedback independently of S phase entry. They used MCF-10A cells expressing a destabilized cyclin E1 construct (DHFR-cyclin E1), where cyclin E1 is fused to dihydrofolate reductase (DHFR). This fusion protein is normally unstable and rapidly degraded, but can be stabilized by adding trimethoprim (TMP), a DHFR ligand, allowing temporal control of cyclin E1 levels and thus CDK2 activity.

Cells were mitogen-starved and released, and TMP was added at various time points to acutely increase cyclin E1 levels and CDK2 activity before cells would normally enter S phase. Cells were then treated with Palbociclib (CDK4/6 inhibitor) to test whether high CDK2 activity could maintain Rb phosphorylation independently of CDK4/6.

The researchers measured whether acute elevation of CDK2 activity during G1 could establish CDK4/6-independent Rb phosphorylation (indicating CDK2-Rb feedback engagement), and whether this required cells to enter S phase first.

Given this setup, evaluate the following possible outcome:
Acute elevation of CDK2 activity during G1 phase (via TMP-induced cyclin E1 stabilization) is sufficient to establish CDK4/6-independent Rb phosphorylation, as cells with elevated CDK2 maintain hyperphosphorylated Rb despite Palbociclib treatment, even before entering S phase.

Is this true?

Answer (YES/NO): YES